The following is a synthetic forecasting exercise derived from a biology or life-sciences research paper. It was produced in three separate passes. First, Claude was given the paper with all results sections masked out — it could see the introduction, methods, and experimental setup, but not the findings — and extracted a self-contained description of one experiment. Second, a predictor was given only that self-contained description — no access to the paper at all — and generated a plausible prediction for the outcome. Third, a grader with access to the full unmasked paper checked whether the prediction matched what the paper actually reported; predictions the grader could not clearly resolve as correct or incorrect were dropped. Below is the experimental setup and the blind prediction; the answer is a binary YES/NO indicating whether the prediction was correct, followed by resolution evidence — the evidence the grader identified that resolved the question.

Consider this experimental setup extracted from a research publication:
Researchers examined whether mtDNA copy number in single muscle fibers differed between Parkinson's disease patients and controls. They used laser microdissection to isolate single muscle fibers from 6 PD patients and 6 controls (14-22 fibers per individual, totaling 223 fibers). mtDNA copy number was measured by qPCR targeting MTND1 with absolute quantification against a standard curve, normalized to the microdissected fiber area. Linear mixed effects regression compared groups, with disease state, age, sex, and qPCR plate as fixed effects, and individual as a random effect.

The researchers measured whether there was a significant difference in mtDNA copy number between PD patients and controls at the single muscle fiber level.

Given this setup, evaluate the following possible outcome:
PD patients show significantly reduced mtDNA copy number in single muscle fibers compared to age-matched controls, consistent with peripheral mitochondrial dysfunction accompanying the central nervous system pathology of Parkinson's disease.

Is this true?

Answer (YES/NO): NO